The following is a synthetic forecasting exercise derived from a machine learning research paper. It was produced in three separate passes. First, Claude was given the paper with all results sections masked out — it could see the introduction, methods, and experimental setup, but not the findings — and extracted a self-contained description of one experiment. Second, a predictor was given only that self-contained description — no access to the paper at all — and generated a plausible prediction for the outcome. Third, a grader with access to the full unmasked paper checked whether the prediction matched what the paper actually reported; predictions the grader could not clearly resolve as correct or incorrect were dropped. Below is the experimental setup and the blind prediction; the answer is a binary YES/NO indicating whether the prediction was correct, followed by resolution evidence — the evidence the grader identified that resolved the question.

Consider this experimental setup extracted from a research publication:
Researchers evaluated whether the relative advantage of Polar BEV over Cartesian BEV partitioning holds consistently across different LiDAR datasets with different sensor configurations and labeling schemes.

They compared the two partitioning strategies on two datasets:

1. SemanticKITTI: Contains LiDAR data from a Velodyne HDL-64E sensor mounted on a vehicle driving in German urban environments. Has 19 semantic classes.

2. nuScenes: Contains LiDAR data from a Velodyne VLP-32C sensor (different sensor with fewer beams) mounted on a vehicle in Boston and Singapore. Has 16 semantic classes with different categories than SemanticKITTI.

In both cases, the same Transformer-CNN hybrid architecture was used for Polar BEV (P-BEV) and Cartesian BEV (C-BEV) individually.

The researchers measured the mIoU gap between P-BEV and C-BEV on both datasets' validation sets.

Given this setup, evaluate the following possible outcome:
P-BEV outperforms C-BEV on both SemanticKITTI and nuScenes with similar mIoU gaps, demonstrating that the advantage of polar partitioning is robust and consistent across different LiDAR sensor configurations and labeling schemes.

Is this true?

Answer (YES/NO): NO